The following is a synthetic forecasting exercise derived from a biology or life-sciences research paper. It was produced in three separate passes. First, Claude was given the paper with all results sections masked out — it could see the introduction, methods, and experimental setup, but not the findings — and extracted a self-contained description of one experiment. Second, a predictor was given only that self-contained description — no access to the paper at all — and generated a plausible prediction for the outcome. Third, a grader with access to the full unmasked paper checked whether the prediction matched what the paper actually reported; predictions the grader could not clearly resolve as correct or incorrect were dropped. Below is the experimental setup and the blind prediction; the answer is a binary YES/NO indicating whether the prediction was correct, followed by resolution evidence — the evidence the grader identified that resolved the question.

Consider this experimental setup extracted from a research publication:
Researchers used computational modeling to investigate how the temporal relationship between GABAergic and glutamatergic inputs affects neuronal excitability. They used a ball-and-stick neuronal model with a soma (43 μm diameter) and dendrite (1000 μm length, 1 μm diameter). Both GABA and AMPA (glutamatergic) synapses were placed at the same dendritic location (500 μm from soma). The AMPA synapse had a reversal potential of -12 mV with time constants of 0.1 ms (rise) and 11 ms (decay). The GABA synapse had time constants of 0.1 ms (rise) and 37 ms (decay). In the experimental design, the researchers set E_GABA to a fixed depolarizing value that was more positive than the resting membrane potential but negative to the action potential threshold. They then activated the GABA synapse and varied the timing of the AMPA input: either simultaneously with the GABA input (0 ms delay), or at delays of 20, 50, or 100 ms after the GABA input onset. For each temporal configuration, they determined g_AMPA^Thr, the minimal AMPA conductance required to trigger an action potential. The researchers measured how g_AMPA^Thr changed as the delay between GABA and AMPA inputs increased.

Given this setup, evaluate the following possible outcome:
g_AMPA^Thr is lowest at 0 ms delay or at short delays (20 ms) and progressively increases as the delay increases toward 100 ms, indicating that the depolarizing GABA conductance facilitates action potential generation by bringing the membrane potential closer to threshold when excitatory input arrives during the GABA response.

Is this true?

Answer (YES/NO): NO